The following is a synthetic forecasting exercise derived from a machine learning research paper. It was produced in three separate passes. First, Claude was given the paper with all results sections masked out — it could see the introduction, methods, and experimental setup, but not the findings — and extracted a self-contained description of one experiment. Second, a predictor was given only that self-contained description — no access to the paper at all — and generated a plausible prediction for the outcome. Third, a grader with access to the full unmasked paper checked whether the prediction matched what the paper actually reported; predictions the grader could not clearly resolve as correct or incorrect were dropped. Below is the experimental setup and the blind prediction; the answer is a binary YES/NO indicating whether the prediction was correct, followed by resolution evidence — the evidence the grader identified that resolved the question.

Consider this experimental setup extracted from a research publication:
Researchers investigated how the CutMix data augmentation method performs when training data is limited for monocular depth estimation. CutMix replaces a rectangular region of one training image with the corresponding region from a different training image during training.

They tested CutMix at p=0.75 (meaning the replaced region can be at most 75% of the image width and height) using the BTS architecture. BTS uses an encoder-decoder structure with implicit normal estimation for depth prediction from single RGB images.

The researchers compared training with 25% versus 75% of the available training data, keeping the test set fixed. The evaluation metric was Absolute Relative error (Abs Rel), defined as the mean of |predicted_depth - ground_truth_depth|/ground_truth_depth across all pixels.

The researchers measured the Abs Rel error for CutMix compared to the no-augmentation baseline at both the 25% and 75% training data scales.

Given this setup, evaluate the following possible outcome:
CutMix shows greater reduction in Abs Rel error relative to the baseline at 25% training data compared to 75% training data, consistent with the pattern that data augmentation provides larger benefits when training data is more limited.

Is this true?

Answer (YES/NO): NO